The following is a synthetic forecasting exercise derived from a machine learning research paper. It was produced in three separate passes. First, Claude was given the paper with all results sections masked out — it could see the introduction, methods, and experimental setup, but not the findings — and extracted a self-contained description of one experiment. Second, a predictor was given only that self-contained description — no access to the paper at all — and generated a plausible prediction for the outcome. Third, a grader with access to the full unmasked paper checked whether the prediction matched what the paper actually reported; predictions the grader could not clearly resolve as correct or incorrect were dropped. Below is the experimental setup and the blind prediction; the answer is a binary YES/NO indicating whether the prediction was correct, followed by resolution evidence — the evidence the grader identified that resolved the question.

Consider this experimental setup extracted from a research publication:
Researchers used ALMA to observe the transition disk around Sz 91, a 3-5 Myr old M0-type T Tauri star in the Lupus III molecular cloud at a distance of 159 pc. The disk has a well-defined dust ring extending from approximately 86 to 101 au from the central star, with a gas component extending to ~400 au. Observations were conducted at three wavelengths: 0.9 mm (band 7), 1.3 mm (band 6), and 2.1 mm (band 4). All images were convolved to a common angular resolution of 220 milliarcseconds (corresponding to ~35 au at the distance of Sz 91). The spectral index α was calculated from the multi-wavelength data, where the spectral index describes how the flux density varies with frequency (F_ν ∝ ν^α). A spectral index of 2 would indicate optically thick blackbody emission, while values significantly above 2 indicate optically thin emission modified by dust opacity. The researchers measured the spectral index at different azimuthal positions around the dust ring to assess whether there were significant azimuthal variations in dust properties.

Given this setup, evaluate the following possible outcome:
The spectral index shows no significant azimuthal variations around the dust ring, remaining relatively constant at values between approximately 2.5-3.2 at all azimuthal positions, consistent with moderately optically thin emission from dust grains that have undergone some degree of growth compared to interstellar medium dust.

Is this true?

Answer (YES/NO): NO